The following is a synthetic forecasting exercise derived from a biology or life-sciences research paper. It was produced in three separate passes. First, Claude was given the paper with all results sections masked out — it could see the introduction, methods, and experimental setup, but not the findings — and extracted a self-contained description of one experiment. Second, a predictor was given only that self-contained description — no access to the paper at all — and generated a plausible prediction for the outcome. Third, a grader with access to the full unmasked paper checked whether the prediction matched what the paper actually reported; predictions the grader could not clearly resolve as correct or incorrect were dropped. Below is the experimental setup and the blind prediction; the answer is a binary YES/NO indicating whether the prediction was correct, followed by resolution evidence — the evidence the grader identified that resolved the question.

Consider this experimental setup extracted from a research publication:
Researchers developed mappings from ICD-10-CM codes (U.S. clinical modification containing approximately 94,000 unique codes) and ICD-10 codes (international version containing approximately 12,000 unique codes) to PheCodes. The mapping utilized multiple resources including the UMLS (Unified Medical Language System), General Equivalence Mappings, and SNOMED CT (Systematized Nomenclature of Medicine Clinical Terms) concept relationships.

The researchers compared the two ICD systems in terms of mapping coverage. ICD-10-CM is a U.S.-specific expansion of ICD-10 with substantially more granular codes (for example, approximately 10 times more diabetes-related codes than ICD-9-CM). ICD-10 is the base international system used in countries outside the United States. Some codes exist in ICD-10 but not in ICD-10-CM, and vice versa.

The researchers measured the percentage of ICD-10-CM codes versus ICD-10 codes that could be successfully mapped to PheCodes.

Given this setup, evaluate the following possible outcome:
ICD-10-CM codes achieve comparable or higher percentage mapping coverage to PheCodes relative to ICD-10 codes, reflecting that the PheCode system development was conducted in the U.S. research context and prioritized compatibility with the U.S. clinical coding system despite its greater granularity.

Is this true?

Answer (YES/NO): YES